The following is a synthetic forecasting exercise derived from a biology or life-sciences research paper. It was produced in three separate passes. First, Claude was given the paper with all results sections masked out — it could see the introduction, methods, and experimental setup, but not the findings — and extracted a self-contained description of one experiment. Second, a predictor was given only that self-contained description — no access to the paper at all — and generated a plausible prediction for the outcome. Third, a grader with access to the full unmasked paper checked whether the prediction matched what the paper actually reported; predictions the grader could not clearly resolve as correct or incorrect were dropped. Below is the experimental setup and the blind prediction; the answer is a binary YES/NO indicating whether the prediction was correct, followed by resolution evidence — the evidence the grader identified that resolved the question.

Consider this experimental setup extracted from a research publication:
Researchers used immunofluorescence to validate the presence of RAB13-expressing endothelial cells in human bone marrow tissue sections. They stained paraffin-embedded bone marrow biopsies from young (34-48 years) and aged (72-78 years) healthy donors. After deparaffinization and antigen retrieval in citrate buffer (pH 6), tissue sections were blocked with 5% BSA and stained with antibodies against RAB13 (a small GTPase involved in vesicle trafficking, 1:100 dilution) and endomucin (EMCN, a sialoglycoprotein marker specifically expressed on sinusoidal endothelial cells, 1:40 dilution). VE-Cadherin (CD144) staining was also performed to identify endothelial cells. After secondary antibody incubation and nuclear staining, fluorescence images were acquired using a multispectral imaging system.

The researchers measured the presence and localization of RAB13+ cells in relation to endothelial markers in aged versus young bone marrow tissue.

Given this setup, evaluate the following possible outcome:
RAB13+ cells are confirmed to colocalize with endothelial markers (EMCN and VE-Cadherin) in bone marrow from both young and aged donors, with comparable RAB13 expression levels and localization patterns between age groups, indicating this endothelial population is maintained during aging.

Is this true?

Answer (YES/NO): NO